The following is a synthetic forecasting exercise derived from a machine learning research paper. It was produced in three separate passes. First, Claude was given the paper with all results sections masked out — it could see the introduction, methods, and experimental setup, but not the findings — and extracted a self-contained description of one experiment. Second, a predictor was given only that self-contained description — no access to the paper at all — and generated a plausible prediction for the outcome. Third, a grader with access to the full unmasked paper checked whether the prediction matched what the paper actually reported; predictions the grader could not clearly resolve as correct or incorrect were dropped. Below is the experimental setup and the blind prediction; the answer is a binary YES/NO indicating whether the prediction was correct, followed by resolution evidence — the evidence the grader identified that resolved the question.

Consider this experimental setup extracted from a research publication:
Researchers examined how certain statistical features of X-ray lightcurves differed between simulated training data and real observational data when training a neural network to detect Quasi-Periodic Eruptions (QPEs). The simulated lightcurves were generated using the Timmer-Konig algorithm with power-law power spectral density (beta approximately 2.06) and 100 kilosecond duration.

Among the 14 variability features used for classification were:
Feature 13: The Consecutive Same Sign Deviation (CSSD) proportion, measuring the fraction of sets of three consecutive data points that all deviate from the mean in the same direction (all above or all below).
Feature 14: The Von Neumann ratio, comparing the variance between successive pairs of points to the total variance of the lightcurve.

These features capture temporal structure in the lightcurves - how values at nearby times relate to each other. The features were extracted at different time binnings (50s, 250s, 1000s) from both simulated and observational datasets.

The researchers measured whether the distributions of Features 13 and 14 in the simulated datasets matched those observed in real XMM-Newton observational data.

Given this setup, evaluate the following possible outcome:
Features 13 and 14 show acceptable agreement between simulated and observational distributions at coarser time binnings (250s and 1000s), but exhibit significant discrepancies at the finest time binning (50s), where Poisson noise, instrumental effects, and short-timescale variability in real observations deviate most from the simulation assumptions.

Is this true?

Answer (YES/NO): NO